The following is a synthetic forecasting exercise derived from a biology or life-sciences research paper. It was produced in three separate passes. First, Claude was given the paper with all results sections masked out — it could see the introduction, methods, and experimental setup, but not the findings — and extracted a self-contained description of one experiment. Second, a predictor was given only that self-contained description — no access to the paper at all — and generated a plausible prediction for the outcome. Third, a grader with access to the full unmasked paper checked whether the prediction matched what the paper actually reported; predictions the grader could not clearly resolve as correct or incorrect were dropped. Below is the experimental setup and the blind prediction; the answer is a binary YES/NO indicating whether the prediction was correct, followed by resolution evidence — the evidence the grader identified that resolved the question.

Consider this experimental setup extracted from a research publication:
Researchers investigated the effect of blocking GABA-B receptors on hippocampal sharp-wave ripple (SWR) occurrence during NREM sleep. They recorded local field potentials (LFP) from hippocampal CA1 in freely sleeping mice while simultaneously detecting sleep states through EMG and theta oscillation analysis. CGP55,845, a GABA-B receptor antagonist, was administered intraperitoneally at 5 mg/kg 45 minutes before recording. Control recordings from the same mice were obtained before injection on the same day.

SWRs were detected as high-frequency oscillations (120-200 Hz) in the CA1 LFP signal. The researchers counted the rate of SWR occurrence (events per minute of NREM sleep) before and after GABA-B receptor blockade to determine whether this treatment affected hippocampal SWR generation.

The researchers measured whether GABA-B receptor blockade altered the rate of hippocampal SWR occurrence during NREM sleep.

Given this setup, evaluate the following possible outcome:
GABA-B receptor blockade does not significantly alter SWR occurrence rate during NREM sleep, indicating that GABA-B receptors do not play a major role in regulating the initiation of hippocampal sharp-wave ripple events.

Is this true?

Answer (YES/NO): NO